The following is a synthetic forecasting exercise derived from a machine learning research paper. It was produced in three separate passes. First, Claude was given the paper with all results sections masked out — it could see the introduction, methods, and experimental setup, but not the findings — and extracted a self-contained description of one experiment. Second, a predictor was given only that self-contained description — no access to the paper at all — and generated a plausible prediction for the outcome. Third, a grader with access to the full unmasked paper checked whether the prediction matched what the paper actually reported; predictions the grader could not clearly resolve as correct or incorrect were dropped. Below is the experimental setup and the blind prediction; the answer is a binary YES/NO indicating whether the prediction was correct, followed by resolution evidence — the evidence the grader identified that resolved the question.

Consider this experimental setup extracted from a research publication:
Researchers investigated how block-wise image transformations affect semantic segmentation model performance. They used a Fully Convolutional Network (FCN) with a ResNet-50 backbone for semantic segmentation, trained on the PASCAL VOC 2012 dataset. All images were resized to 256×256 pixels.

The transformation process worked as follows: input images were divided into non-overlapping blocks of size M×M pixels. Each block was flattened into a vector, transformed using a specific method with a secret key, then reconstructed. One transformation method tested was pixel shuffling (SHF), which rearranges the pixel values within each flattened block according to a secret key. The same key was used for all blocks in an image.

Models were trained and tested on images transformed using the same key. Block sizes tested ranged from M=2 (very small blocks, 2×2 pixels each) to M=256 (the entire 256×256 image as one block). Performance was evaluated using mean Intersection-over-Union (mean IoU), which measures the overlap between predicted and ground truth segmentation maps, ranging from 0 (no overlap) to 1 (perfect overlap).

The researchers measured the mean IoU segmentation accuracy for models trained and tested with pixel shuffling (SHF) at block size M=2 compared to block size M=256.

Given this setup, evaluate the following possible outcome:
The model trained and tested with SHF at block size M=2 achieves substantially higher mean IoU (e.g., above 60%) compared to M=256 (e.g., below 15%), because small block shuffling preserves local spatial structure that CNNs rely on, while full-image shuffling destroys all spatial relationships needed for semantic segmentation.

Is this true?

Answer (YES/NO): YES